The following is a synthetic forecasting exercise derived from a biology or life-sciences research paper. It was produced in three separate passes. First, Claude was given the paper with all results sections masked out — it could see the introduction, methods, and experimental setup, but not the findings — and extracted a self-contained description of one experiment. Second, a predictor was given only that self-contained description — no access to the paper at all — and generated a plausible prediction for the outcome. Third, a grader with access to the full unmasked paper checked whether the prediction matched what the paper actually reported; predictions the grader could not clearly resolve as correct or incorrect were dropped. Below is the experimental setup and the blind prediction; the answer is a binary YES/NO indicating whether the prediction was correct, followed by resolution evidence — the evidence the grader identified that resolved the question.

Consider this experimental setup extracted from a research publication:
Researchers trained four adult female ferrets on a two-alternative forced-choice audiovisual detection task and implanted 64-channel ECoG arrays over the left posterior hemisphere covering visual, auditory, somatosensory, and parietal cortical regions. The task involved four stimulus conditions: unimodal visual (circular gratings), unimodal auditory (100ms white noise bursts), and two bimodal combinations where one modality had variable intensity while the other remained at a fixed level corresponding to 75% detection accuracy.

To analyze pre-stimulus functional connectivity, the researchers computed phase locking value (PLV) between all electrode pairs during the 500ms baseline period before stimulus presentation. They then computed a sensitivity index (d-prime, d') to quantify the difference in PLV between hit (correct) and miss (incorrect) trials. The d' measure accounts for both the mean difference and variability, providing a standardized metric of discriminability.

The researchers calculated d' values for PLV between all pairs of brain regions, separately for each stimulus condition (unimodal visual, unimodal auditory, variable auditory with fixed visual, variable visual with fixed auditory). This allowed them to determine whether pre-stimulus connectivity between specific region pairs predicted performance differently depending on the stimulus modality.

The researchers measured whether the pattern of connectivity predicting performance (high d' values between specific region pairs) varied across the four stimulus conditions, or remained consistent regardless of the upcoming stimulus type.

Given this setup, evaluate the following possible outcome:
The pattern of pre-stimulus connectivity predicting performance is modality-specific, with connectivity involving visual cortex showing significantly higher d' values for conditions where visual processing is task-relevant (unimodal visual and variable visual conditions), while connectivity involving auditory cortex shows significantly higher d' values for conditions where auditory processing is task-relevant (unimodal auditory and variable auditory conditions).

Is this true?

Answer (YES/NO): NO